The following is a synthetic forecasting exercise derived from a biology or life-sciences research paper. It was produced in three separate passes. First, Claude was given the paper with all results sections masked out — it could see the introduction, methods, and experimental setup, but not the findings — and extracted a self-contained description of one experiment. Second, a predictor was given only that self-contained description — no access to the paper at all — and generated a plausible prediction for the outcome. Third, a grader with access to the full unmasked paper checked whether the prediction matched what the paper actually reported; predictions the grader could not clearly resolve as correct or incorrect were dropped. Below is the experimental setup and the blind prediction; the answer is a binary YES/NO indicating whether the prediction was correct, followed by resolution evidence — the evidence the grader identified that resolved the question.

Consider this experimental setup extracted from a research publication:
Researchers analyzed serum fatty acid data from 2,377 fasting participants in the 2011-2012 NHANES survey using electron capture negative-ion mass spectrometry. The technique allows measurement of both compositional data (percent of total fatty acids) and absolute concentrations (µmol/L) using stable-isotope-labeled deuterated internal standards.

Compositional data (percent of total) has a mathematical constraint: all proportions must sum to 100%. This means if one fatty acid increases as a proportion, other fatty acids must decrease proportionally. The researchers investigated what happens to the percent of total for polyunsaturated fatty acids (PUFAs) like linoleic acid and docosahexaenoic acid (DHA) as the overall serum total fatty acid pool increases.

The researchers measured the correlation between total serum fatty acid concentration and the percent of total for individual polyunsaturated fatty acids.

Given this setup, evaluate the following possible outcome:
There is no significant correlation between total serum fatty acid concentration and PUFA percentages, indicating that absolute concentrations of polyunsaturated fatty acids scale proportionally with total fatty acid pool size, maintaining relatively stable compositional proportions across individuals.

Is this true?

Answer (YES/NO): NO